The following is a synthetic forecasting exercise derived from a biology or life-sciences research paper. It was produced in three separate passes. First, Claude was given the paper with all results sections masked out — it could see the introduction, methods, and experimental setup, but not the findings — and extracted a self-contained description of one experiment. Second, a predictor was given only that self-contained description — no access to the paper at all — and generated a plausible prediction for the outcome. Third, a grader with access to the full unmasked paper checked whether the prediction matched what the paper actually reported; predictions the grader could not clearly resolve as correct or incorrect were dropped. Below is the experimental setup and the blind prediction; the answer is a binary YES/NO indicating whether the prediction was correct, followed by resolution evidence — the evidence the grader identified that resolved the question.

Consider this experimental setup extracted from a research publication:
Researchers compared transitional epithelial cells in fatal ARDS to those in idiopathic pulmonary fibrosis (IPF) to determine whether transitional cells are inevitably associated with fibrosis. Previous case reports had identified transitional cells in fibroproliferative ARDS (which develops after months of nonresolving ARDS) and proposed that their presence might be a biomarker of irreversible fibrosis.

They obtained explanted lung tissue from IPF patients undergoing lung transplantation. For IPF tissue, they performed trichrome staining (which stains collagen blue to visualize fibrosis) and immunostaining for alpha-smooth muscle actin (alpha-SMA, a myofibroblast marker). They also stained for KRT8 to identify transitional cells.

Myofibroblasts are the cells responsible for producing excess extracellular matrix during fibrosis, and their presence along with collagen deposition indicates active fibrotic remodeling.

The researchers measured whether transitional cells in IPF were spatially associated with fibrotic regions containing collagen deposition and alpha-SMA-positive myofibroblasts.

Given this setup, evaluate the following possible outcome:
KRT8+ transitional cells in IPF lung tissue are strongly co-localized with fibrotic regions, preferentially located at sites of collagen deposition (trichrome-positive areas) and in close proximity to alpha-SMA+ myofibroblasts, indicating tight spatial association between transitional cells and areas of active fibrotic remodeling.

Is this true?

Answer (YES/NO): YES